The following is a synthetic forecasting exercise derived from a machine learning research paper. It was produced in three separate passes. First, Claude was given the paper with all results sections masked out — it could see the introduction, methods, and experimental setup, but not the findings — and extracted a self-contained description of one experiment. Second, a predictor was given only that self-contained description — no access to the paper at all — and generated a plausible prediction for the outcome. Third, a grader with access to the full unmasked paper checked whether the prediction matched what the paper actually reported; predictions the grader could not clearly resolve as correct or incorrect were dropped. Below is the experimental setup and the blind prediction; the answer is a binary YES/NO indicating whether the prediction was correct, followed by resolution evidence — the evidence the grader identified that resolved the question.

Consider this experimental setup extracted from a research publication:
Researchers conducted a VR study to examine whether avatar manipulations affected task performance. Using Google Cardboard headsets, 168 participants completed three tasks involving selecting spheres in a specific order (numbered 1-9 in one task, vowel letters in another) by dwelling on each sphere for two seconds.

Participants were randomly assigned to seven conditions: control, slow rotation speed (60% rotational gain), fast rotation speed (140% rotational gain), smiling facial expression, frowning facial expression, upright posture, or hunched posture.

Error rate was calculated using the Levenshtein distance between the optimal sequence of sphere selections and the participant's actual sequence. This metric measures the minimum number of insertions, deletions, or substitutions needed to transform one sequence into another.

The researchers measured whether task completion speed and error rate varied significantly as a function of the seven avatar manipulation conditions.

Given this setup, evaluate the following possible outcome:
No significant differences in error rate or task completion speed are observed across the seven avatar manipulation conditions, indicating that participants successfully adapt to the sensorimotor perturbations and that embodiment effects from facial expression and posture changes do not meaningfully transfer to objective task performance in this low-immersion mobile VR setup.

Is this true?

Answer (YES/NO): YES